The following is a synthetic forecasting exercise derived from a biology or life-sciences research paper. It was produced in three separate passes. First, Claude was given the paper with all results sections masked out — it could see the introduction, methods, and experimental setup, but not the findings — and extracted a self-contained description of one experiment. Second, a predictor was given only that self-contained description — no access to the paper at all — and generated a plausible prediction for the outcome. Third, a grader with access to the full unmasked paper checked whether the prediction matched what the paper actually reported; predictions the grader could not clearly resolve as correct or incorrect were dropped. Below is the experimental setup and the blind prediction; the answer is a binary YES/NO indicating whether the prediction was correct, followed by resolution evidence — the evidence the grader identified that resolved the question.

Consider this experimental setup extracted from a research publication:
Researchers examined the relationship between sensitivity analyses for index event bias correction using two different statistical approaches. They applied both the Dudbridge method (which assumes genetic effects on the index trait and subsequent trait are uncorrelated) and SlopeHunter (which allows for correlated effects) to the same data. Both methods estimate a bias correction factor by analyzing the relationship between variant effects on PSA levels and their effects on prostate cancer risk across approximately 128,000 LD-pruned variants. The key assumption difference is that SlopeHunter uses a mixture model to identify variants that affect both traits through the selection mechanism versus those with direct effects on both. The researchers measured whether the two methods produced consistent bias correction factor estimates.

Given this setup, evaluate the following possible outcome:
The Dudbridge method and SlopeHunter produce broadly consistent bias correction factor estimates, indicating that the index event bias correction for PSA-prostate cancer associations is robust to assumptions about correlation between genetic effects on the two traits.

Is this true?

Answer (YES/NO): NO